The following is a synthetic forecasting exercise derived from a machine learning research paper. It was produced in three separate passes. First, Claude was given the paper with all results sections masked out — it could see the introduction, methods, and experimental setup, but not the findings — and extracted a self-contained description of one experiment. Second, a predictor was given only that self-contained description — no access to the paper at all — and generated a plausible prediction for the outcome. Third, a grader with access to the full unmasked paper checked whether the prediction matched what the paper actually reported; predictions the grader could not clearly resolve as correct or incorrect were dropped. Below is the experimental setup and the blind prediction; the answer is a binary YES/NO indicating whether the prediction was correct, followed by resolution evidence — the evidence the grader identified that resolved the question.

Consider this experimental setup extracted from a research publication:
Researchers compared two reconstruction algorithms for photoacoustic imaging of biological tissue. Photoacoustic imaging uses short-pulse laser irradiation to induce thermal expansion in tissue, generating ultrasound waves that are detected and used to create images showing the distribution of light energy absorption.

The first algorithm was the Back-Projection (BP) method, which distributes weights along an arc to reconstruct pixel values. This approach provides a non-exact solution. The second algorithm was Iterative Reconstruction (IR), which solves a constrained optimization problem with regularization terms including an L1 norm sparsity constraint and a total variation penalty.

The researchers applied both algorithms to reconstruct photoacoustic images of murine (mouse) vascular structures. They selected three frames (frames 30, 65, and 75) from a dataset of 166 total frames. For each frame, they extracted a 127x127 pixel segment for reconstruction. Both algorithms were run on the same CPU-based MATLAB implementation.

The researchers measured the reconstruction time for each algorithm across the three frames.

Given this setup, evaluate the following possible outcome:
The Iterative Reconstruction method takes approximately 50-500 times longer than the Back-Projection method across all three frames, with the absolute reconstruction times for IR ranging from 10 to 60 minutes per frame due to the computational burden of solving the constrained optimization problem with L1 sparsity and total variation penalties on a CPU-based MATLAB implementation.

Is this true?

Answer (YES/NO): NO